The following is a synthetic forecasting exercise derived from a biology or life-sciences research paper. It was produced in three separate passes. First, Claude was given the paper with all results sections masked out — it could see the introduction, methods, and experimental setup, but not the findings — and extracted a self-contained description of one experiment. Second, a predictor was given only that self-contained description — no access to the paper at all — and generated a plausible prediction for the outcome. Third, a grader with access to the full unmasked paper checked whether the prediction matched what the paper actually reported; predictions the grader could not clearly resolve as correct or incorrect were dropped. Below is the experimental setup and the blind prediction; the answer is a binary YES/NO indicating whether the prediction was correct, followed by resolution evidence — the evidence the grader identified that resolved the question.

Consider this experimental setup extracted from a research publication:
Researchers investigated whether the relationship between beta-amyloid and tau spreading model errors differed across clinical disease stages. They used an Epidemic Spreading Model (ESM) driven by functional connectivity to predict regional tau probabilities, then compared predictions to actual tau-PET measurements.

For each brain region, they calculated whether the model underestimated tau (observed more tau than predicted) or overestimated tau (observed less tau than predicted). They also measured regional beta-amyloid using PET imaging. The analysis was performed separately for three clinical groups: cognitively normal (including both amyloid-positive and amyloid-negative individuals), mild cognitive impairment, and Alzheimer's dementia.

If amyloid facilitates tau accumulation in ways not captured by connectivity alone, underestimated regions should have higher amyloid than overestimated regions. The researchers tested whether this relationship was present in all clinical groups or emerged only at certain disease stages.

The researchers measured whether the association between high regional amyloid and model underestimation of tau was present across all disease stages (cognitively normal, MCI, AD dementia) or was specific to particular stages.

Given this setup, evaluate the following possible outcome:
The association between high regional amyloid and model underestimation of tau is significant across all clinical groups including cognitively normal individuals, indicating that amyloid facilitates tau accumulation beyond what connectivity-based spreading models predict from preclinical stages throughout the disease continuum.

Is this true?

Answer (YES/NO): NO